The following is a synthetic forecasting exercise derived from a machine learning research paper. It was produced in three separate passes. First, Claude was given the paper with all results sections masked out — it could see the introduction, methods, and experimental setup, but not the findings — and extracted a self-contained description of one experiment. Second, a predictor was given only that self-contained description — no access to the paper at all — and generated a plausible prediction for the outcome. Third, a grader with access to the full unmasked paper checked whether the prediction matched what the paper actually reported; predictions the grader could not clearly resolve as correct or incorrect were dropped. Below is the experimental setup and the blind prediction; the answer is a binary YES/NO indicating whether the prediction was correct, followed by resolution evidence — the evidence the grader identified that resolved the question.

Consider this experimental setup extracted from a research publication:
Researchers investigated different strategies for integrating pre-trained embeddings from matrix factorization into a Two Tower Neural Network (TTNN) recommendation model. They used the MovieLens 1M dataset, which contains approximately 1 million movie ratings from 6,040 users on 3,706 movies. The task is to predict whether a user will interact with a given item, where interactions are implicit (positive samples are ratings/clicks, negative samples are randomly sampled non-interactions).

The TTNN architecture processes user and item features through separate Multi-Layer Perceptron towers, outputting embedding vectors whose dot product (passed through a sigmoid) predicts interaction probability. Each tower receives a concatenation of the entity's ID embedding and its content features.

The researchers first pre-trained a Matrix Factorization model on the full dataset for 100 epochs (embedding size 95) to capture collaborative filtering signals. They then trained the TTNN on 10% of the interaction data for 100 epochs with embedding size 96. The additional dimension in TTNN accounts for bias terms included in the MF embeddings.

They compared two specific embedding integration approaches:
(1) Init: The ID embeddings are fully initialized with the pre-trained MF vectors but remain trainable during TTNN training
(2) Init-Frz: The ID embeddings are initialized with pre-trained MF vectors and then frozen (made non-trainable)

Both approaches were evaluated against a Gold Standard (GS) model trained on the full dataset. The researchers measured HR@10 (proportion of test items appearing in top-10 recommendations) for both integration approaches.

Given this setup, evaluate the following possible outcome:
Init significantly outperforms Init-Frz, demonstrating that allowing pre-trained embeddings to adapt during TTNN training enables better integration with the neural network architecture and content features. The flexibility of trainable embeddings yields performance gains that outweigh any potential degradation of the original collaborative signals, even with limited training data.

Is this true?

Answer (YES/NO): NO